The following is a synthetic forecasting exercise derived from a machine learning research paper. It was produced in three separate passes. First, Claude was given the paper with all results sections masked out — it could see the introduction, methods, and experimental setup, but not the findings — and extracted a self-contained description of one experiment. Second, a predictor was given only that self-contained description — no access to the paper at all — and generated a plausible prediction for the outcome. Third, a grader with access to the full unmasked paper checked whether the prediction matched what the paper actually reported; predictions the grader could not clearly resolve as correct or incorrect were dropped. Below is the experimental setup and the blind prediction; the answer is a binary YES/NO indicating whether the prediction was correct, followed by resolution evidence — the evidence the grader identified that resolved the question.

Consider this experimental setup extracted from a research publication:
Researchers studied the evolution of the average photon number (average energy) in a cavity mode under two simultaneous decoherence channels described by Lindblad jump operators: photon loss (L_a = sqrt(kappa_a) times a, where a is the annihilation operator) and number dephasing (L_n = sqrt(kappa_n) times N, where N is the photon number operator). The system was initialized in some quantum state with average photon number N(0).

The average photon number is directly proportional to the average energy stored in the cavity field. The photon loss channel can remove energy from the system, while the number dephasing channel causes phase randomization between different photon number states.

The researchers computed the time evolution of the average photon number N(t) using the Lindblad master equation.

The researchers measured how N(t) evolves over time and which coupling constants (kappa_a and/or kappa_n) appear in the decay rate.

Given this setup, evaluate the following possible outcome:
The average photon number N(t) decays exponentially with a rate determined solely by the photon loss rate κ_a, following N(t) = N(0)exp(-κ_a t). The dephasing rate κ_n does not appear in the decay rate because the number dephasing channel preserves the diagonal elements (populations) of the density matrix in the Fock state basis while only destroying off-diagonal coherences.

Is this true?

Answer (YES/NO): YES